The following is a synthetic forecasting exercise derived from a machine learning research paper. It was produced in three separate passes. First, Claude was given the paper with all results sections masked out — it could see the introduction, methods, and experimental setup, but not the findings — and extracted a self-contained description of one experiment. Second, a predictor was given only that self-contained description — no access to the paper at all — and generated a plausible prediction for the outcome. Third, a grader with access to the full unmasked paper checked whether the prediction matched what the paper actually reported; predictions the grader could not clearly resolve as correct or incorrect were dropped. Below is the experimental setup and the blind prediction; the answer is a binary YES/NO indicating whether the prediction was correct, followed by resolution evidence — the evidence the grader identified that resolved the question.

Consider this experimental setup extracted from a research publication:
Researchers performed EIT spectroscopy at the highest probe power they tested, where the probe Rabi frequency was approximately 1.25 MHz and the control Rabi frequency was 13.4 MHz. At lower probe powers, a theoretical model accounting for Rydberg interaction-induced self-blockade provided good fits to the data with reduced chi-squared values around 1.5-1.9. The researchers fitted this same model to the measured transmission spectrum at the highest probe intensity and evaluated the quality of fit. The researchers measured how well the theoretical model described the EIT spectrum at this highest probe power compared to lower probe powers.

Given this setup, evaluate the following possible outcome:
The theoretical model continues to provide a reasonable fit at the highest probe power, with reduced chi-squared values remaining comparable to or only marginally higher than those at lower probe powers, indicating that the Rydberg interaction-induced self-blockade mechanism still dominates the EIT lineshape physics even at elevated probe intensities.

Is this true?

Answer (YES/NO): NO